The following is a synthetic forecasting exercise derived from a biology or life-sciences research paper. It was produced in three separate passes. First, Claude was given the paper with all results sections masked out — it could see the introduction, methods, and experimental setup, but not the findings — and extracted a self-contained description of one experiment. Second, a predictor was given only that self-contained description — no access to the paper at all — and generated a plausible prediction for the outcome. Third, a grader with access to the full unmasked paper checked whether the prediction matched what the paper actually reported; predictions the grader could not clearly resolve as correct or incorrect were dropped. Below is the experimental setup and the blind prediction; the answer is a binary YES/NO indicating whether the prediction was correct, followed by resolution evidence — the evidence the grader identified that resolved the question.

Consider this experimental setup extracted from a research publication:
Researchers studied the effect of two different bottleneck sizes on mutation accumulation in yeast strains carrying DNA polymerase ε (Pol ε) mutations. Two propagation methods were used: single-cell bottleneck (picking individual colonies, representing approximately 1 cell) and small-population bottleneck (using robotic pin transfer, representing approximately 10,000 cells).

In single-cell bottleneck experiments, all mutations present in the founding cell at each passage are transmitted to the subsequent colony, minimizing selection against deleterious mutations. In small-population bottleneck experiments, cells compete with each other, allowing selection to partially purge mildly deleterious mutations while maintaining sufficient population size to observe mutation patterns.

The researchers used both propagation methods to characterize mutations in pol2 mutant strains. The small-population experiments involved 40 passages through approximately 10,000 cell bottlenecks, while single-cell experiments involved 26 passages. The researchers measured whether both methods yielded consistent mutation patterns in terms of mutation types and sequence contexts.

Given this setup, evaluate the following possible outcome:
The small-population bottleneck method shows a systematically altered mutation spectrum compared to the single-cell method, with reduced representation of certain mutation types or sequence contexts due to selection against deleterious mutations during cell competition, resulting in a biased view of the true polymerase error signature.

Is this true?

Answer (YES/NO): NO